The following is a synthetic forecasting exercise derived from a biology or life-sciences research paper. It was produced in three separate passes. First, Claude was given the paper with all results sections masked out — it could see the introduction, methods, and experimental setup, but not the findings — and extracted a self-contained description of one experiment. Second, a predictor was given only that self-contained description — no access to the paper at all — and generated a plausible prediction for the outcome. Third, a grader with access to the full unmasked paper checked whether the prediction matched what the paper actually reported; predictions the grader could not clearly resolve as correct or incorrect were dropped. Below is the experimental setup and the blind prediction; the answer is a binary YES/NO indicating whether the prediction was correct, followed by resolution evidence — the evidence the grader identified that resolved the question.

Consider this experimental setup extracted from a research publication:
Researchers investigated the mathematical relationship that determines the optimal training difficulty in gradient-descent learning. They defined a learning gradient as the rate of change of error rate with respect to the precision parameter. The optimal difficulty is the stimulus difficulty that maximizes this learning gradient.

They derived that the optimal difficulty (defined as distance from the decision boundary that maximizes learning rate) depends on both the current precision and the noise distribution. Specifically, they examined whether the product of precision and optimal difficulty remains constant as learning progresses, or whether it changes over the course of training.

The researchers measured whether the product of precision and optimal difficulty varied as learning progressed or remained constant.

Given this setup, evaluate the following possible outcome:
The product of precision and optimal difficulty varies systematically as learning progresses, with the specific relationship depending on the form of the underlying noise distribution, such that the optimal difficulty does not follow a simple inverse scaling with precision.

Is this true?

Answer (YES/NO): NO